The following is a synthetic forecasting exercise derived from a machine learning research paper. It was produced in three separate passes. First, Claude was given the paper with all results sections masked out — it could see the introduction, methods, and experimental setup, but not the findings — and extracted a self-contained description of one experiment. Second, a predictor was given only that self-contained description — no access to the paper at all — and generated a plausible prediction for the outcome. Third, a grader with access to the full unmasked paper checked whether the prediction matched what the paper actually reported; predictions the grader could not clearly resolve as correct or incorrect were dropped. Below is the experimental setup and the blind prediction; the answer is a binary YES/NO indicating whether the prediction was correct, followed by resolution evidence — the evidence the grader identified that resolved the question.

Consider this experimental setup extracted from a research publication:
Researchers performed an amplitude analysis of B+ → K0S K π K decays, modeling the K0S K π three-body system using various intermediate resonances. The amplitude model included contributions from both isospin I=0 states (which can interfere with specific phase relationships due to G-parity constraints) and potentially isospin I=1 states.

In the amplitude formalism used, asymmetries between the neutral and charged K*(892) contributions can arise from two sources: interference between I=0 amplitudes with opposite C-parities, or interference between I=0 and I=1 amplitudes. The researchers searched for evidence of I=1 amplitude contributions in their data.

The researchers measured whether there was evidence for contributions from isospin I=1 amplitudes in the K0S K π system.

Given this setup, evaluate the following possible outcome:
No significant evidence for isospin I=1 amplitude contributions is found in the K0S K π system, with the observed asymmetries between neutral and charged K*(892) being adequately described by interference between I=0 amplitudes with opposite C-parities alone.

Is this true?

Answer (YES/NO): YES